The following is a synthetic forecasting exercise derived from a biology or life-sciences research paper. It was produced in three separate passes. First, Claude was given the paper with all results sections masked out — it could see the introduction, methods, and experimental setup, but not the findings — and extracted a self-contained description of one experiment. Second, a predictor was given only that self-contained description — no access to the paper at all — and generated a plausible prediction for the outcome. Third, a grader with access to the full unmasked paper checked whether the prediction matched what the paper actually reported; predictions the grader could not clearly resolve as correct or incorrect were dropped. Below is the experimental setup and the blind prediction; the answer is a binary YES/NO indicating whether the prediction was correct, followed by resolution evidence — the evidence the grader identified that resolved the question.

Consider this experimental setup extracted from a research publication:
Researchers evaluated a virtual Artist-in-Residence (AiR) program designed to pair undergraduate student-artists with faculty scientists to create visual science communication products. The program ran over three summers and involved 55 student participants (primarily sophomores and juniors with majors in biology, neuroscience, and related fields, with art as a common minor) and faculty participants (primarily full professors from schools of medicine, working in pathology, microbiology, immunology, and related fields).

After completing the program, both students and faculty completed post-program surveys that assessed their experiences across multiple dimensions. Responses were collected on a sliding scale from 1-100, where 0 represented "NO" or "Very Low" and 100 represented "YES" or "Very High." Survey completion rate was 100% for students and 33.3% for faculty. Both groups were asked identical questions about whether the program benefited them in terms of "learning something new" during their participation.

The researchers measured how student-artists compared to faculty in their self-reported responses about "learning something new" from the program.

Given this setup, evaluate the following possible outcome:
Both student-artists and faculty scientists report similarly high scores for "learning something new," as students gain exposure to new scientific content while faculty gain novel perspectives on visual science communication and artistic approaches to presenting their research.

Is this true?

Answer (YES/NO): YES